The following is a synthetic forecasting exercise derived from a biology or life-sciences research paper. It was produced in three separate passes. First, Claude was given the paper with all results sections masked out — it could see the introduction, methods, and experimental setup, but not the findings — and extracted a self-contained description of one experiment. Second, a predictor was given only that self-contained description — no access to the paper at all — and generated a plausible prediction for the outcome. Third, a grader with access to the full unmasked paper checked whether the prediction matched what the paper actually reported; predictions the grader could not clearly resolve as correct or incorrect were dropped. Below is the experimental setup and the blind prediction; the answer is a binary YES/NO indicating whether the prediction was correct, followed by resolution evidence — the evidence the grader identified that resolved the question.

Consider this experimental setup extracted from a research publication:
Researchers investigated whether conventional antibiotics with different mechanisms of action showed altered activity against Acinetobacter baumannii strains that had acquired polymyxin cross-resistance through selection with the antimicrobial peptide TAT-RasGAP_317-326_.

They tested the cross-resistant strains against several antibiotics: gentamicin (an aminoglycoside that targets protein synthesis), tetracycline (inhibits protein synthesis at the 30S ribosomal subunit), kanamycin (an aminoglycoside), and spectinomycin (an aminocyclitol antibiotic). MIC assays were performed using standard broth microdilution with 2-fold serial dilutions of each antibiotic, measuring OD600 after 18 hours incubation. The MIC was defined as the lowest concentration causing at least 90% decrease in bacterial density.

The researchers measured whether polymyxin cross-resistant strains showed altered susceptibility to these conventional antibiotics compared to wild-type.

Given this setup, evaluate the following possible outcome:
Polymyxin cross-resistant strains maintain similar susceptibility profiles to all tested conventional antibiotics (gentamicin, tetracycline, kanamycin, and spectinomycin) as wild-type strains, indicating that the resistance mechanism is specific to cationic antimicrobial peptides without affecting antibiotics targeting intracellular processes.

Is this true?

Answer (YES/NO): YES